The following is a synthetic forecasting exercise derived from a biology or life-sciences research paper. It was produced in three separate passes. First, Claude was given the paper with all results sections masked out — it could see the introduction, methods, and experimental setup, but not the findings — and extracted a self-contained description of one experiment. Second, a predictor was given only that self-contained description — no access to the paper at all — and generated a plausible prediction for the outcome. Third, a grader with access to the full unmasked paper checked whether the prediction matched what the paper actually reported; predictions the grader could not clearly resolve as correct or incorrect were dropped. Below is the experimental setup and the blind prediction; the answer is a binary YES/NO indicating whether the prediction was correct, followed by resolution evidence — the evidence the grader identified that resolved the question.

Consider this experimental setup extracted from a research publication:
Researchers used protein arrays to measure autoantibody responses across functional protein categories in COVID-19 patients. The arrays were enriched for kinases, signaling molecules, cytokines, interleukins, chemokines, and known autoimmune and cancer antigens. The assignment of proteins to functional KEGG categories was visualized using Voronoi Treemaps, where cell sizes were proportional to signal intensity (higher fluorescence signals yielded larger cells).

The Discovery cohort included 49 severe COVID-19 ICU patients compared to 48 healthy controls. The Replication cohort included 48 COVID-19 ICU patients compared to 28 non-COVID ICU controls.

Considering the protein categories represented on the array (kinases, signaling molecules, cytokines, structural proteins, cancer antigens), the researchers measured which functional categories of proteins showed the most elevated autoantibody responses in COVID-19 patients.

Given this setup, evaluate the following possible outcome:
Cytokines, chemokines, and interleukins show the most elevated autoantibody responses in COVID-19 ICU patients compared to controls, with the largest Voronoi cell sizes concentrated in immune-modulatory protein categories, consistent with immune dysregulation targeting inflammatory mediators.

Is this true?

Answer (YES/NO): NO